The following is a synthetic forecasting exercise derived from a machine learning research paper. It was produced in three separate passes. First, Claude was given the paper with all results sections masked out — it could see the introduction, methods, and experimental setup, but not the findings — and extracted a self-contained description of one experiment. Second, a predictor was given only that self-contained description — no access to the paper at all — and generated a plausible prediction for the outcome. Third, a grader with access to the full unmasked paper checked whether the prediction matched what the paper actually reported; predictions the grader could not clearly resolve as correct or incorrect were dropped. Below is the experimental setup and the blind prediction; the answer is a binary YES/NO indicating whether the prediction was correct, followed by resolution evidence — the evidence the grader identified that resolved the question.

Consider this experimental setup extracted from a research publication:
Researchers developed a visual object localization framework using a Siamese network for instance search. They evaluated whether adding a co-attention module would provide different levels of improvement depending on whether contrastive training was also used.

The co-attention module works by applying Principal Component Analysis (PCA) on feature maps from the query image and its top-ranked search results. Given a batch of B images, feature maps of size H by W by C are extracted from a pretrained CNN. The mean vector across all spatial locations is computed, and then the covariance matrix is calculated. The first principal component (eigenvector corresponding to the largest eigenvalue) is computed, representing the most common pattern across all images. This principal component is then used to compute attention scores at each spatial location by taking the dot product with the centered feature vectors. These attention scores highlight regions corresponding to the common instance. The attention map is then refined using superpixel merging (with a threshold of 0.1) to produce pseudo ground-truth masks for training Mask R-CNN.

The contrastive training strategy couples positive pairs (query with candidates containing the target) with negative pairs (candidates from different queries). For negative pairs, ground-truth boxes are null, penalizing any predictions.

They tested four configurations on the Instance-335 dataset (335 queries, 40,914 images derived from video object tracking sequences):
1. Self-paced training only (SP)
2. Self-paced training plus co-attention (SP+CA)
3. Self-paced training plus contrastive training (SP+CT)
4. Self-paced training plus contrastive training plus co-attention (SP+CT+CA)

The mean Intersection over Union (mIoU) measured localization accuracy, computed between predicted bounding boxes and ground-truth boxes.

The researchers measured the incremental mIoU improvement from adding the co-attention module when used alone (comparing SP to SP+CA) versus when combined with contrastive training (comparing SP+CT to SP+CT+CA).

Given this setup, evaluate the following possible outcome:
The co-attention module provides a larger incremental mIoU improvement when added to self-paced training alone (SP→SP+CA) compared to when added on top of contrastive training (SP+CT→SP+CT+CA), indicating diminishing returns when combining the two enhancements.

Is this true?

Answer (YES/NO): NO